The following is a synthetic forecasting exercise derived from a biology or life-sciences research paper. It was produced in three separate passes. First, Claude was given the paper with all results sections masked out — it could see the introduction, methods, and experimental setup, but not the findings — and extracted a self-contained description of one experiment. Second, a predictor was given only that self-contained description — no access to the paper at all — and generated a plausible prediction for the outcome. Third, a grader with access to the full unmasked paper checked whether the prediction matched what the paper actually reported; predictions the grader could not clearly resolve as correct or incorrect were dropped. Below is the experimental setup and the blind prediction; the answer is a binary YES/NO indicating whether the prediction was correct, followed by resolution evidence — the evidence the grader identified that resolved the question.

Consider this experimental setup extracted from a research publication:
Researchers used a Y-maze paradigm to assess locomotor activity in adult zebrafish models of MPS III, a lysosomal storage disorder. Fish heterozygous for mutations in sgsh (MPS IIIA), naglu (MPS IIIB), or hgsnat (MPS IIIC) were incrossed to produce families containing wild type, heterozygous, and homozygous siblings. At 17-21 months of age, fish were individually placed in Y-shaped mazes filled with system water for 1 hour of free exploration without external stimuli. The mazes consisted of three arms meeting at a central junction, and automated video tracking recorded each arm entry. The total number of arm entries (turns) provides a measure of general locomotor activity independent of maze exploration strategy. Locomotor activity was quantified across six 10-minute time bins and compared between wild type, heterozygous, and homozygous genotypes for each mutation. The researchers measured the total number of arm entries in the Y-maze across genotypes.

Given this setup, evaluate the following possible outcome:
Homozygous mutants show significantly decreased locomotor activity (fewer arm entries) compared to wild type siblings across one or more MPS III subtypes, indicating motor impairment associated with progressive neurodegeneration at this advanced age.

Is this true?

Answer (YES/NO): NO